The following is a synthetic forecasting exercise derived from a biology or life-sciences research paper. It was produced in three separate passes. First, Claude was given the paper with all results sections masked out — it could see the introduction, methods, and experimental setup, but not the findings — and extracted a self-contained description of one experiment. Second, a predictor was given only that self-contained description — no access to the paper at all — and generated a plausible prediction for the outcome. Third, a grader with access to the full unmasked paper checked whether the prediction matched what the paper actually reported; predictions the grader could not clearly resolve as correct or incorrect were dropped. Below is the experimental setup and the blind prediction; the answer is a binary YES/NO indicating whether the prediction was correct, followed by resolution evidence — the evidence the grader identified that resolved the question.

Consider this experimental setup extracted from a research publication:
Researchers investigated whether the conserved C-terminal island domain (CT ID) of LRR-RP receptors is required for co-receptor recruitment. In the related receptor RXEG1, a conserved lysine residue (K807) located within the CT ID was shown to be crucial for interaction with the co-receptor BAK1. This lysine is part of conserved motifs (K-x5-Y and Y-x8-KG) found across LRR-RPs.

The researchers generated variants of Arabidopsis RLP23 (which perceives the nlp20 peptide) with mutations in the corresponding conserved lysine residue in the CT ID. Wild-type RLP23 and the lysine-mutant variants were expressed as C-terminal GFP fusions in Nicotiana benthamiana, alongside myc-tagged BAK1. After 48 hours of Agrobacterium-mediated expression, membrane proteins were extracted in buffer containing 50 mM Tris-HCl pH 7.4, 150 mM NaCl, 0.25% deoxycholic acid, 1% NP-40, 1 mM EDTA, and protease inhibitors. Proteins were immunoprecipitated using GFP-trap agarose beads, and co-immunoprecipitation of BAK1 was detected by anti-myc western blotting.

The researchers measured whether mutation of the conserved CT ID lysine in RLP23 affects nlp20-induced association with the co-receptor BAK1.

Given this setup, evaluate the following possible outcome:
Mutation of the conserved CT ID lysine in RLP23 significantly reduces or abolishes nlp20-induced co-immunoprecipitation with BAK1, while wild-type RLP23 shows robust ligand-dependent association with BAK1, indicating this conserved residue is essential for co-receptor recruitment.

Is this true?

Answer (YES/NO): YES